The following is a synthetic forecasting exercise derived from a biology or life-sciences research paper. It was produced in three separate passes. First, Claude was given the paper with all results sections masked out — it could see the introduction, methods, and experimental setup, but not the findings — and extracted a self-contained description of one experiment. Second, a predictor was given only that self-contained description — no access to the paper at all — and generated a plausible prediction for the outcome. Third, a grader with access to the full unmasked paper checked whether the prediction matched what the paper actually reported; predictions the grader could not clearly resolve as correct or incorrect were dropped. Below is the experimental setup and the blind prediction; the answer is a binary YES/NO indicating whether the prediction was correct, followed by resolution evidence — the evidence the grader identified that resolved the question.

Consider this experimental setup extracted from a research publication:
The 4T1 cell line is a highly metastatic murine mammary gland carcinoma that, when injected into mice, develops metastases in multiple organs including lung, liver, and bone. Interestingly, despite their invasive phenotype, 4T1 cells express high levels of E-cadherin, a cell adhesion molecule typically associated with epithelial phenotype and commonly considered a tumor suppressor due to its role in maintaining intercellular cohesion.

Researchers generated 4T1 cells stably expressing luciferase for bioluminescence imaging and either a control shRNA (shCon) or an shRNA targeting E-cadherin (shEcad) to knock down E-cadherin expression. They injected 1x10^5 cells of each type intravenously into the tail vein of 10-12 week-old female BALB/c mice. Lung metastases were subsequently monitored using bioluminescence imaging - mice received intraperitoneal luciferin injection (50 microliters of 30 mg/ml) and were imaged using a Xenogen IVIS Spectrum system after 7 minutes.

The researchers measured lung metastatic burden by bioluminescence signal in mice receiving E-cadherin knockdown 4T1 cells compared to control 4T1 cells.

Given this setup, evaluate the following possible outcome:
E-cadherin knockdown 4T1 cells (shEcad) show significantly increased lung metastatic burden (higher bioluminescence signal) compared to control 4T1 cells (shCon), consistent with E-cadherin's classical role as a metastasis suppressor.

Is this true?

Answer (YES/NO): NO